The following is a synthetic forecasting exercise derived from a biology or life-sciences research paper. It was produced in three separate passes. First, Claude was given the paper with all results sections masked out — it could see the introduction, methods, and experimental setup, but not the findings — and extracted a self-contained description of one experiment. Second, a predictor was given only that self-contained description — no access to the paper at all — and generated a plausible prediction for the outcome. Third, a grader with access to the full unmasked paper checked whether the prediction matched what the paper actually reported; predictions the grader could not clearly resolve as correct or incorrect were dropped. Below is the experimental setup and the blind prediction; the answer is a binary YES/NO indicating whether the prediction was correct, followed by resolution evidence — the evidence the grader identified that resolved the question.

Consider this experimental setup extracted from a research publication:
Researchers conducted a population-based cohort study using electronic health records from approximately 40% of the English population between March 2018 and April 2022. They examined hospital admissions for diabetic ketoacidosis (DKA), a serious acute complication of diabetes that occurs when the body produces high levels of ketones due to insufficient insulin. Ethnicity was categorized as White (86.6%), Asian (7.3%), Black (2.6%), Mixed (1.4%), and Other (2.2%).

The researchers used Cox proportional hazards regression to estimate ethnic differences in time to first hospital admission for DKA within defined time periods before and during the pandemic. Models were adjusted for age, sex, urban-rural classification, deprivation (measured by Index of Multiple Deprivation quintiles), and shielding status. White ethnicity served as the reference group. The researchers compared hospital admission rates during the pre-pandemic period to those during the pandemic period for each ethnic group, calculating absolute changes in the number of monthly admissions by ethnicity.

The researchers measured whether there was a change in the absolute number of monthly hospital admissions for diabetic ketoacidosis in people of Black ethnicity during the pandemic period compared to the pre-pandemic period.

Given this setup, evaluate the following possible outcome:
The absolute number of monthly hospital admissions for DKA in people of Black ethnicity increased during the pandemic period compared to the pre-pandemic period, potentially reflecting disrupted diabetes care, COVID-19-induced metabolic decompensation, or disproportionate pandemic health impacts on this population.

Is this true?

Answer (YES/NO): YES